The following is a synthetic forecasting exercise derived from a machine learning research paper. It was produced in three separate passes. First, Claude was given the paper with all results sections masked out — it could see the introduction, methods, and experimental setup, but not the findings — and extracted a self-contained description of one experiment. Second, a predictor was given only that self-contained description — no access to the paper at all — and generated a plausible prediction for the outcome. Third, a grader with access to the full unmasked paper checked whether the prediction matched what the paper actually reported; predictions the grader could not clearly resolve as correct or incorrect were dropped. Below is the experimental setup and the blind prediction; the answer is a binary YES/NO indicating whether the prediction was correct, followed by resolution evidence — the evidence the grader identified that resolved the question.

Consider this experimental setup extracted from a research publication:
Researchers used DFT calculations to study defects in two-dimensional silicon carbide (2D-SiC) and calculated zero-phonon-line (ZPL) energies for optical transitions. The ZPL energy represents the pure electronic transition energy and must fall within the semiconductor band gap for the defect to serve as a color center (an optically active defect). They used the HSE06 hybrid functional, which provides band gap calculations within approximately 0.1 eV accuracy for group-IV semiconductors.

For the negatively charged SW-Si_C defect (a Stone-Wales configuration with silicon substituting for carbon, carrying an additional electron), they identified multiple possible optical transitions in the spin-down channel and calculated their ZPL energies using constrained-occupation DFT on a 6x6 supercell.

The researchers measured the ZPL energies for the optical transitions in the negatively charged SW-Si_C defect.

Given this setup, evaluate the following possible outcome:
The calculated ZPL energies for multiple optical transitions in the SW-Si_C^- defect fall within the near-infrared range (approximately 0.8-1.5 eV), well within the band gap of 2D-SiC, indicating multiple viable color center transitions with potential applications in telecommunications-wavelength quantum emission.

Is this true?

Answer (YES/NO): NO